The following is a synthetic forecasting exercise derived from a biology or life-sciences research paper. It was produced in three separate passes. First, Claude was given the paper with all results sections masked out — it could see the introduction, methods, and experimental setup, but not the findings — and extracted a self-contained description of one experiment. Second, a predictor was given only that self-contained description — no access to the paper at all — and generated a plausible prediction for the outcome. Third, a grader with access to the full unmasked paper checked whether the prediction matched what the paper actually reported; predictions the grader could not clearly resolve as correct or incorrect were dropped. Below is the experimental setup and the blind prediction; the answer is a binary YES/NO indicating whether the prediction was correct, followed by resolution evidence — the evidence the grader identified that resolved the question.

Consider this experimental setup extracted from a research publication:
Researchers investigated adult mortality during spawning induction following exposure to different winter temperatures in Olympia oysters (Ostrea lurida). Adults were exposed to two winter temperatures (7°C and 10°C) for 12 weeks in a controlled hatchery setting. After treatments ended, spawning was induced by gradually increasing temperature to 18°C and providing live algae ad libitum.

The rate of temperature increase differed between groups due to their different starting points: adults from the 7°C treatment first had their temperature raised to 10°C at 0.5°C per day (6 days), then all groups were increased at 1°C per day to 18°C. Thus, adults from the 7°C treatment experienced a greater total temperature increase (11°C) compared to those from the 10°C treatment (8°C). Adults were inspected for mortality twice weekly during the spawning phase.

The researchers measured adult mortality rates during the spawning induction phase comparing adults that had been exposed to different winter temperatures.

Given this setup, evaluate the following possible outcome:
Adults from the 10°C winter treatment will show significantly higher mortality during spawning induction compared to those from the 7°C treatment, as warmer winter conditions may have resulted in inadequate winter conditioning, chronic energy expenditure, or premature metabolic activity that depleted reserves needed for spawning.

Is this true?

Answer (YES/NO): NO